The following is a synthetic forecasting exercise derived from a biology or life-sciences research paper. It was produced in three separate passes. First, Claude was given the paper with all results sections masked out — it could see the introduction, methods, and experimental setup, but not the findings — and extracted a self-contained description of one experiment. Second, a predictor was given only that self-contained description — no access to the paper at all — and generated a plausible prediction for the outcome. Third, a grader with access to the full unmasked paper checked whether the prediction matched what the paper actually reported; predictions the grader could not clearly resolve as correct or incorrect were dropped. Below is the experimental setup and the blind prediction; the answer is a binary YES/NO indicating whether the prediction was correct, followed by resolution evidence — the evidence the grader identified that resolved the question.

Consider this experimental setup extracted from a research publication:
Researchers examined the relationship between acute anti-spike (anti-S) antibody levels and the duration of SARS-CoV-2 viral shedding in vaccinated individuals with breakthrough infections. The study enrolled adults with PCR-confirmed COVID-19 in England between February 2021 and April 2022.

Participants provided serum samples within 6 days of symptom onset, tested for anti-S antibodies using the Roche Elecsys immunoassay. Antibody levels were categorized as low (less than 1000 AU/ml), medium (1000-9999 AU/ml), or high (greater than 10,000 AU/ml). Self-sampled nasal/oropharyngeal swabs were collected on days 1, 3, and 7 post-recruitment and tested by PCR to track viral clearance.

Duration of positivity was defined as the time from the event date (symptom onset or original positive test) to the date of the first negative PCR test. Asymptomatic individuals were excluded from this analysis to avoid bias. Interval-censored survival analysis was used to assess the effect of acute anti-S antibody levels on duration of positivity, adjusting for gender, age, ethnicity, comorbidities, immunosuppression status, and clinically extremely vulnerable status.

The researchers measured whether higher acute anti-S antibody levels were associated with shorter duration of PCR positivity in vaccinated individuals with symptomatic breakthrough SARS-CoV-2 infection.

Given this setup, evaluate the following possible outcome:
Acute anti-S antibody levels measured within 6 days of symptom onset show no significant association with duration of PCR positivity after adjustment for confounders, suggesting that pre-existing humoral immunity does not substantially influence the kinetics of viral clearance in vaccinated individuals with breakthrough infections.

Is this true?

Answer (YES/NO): NO